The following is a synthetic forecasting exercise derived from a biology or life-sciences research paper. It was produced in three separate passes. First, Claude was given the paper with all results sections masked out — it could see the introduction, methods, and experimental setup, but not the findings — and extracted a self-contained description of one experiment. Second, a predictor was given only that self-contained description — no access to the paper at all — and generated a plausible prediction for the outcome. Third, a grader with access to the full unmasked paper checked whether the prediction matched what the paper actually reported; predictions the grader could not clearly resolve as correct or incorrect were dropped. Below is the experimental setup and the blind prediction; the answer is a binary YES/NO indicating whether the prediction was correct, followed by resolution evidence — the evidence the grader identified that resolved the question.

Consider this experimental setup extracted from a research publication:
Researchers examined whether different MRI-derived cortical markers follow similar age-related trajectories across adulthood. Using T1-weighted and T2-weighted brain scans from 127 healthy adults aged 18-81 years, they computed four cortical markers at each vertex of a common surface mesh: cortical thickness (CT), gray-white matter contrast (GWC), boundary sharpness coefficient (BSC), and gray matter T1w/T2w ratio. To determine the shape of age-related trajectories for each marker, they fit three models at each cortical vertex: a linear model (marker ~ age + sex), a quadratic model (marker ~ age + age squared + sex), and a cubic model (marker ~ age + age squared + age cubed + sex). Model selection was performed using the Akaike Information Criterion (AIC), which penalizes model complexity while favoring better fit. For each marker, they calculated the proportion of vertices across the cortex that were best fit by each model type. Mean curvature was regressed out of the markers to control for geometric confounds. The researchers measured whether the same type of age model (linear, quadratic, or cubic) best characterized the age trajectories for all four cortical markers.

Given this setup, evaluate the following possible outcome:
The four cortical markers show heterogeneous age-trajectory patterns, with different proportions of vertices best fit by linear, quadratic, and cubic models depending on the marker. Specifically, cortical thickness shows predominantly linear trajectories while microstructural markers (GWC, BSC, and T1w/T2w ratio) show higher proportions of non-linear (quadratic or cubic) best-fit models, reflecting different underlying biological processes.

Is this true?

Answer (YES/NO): NO